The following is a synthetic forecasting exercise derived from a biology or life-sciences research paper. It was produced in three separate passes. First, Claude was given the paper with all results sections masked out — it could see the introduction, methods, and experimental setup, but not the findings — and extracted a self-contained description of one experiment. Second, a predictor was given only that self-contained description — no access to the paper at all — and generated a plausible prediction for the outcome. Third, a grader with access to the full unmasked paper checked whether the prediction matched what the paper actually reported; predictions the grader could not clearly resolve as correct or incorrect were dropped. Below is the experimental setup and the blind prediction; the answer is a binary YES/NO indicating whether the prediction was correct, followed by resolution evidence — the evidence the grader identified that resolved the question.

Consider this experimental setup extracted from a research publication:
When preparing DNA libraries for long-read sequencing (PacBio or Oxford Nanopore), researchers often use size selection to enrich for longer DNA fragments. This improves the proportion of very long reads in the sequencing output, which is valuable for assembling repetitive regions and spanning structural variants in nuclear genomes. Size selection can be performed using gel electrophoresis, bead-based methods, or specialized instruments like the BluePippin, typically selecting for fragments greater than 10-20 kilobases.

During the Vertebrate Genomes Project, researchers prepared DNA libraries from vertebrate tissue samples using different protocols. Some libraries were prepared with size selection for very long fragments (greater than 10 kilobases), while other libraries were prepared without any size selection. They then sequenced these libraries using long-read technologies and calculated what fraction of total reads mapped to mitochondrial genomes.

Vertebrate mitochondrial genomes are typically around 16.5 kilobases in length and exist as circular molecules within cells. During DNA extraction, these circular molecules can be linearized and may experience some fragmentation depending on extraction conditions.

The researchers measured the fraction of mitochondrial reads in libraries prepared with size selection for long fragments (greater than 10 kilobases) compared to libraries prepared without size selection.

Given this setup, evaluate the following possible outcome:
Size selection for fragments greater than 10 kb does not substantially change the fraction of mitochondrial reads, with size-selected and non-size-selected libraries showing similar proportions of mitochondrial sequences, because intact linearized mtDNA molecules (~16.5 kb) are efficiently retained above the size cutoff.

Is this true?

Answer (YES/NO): NO